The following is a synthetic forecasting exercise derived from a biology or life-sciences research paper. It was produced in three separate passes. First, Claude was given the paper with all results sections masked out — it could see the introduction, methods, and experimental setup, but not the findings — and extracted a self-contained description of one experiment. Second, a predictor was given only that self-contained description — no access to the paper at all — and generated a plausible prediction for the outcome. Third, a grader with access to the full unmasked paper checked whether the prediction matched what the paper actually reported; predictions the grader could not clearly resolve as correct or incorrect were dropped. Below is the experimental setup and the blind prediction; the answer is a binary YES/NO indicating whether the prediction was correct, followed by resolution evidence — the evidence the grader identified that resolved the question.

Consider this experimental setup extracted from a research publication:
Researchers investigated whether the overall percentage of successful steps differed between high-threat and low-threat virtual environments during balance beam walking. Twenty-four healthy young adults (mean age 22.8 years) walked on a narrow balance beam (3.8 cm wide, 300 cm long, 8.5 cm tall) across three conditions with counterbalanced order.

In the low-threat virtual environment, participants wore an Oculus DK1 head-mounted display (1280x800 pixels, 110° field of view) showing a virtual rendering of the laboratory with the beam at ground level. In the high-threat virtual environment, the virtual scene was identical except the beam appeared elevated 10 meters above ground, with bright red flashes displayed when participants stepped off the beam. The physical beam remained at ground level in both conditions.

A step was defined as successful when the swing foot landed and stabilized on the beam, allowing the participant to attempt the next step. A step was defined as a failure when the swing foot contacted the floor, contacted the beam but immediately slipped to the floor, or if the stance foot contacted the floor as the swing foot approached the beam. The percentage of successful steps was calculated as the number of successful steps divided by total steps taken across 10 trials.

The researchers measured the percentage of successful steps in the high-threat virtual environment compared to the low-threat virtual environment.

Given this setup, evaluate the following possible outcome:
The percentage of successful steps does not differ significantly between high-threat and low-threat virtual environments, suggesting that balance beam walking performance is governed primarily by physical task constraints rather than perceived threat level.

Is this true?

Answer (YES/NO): YES